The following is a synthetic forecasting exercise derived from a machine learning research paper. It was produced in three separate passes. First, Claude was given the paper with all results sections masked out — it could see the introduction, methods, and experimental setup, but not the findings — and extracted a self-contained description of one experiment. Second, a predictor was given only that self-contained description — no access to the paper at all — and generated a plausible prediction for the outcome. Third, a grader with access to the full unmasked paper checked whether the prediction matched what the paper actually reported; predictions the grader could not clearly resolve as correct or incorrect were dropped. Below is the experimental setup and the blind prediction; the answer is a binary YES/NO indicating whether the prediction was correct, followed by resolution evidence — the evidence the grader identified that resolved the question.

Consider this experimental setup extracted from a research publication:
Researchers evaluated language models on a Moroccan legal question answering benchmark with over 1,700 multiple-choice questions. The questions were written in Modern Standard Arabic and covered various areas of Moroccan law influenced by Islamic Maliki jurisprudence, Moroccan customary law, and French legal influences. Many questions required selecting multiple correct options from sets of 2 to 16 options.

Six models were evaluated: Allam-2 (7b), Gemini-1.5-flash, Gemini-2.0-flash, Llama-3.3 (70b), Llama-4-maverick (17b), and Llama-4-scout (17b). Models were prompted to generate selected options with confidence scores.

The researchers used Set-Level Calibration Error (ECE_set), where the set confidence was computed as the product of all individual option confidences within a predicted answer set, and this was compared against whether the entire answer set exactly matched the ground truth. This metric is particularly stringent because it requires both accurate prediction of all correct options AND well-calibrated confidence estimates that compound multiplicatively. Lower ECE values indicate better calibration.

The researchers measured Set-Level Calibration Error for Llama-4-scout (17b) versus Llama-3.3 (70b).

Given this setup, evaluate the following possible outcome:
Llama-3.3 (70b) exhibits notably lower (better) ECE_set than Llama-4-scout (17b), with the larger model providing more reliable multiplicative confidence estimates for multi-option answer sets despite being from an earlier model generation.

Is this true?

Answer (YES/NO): NO